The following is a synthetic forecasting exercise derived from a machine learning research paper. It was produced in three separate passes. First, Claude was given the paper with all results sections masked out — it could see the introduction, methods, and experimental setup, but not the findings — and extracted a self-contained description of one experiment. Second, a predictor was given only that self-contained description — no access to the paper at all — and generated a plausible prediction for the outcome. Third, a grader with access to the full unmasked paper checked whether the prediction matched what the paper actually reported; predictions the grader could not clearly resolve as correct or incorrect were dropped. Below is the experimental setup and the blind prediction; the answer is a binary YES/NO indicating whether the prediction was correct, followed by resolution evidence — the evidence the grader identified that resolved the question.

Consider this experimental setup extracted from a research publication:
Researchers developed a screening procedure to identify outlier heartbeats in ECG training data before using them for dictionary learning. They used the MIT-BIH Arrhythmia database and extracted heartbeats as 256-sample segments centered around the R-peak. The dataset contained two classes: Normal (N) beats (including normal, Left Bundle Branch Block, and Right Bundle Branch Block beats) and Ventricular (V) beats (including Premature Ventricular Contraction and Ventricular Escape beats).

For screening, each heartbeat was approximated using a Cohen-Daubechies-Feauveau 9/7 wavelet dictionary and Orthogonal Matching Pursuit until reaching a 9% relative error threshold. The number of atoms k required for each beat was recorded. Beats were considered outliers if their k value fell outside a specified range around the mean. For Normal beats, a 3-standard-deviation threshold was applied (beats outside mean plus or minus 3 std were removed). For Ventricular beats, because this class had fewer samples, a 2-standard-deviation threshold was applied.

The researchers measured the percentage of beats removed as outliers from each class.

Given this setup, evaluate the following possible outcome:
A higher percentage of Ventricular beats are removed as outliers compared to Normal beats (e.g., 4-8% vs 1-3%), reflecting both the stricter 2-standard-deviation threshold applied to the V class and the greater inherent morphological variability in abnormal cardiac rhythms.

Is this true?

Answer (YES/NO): NO